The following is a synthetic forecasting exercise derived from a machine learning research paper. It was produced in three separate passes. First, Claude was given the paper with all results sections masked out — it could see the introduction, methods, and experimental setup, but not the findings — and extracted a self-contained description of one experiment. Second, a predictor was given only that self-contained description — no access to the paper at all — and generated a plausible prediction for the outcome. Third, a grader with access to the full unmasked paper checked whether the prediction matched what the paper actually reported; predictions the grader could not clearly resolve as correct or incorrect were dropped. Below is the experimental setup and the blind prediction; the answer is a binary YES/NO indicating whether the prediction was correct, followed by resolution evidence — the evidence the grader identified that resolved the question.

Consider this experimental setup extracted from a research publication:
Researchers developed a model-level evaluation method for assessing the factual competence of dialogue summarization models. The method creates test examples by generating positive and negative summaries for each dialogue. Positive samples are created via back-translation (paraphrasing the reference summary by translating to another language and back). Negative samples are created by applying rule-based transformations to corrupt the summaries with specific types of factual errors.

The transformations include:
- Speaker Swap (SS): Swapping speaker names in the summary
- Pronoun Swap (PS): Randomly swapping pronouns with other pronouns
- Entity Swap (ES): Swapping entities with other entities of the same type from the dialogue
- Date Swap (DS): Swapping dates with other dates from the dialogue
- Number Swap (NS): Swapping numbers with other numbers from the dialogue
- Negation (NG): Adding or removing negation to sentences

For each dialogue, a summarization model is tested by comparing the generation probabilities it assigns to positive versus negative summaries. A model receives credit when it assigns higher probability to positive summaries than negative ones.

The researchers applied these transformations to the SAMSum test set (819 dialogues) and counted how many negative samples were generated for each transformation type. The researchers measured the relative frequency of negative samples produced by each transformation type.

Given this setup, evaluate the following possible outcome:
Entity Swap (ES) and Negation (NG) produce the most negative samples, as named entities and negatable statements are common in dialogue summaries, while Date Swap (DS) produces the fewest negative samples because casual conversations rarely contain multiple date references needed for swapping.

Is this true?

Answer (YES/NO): NO